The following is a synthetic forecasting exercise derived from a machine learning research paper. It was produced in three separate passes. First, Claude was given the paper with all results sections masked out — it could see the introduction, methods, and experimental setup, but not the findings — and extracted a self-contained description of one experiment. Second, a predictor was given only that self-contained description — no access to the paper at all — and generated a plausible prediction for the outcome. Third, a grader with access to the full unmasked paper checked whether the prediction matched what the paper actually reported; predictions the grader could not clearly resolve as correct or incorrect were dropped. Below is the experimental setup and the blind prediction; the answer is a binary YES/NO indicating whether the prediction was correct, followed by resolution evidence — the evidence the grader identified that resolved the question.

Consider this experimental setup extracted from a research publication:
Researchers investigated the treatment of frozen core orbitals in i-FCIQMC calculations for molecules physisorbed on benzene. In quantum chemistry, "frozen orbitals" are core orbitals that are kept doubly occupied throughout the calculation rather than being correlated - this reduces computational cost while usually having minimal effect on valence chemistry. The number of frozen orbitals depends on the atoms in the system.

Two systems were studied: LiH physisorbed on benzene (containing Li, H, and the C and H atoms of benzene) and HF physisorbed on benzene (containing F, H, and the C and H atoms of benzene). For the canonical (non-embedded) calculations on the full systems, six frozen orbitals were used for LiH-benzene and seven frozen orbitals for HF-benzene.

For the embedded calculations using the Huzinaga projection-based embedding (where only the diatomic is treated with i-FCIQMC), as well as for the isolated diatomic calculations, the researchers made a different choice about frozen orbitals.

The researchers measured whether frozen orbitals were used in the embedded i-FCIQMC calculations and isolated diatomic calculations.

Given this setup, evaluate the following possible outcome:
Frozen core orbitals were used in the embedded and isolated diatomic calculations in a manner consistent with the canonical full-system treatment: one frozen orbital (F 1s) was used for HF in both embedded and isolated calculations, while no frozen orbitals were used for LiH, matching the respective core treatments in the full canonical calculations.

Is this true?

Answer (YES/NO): NO